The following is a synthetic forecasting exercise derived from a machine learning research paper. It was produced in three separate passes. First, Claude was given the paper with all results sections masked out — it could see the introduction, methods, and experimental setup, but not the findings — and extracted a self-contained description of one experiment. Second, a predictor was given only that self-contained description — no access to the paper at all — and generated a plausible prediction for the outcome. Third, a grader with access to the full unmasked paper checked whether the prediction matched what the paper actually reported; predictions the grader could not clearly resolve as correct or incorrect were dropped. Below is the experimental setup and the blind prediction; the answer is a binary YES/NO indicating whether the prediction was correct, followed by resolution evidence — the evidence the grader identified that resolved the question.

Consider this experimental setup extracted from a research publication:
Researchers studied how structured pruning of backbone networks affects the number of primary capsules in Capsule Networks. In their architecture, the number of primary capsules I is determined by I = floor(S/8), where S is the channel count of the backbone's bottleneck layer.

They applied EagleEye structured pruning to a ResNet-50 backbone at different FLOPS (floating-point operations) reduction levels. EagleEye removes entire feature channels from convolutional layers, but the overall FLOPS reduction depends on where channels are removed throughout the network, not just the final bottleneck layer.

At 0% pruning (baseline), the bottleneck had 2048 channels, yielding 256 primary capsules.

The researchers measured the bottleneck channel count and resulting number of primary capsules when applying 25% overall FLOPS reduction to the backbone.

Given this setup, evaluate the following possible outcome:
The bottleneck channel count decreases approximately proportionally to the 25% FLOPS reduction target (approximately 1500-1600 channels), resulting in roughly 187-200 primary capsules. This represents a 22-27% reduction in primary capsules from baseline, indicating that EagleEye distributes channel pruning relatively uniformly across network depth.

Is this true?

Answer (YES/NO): NO